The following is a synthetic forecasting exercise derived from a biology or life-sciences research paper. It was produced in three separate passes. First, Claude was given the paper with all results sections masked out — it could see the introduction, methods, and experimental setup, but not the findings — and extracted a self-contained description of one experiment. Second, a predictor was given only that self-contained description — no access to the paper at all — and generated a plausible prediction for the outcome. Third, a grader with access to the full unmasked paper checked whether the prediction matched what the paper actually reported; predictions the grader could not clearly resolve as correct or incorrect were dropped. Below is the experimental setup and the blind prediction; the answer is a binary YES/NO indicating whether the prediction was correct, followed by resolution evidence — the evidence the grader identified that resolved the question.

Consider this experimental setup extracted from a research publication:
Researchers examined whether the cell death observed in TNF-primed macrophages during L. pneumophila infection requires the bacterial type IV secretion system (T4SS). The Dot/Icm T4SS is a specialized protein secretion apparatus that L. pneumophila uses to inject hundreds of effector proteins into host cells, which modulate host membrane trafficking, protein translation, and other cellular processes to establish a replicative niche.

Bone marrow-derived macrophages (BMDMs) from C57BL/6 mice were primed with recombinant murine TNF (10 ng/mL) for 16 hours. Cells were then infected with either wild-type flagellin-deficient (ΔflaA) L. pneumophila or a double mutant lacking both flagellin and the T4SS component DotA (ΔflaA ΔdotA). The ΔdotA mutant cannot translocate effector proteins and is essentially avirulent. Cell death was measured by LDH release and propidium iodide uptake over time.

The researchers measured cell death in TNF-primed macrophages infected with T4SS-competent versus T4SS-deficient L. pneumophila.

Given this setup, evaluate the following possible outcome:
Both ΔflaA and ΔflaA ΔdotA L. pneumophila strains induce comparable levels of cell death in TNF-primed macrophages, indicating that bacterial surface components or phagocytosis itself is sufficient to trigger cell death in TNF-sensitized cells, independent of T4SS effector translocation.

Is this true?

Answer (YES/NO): NO